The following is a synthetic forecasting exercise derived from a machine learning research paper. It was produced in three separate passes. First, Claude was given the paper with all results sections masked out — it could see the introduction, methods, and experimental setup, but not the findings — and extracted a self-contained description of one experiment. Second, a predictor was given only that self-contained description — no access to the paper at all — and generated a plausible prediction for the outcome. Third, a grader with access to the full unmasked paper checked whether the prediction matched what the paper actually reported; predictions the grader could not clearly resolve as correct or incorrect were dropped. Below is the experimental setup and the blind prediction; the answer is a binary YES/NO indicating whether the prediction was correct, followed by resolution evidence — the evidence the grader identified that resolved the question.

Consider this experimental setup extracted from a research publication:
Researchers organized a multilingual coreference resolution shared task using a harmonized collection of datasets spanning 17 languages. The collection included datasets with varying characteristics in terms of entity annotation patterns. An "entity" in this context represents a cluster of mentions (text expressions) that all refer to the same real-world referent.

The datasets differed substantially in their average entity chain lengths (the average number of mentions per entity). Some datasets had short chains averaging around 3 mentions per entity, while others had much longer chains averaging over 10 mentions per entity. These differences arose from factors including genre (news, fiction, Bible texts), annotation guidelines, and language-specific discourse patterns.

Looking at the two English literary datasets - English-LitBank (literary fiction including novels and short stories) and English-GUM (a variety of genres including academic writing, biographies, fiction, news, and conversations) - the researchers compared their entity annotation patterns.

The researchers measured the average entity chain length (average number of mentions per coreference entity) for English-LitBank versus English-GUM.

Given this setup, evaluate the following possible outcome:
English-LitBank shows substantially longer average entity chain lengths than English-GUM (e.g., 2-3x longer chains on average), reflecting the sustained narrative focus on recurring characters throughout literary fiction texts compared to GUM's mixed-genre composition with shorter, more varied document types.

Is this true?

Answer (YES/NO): YES